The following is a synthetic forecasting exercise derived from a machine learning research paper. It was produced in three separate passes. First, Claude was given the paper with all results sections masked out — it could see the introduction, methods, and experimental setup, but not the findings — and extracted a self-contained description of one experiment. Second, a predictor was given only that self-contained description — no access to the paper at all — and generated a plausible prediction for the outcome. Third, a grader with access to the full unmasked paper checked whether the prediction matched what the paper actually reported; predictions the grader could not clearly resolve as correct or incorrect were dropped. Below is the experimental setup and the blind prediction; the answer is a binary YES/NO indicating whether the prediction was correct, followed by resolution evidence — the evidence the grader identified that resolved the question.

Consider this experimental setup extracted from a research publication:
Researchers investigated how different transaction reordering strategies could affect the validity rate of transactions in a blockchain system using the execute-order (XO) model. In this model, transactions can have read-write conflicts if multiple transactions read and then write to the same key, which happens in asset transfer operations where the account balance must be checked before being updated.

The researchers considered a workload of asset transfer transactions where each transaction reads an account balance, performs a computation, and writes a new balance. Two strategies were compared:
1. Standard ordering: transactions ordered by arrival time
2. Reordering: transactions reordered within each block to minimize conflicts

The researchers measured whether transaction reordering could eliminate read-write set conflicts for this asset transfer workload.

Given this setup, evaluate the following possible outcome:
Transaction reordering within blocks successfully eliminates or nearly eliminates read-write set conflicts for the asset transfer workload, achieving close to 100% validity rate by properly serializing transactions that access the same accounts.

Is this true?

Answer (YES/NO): NO